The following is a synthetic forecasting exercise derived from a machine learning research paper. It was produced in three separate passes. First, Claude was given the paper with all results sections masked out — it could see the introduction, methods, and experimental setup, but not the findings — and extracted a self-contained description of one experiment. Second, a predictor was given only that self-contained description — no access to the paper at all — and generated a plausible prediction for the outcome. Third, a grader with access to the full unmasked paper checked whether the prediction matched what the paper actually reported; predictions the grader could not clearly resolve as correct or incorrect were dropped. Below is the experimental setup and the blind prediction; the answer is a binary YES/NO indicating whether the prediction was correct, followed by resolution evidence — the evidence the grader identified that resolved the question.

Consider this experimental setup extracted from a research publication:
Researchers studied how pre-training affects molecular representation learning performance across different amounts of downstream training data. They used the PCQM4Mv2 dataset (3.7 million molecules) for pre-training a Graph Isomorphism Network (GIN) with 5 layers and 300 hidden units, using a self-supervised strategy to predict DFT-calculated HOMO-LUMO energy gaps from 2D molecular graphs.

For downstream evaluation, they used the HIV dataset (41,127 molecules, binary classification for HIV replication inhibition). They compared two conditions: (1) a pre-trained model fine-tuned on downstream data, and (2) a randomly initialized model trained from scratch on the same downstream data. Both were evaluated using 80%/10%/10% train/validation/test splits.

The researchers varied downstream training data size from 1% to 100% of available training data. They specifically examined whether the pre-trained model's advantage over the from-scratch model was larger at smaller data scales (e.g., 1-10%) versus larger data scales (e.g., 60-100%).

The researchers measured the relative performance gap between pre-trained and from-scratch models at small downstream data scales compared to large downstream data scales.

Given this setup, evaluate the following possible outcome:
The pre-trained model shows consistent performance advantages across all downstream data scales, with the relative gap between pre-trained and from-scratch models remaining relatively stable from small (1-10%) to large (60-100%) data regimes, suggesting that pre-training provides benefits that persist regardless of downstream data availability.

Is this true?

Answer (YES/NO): NO